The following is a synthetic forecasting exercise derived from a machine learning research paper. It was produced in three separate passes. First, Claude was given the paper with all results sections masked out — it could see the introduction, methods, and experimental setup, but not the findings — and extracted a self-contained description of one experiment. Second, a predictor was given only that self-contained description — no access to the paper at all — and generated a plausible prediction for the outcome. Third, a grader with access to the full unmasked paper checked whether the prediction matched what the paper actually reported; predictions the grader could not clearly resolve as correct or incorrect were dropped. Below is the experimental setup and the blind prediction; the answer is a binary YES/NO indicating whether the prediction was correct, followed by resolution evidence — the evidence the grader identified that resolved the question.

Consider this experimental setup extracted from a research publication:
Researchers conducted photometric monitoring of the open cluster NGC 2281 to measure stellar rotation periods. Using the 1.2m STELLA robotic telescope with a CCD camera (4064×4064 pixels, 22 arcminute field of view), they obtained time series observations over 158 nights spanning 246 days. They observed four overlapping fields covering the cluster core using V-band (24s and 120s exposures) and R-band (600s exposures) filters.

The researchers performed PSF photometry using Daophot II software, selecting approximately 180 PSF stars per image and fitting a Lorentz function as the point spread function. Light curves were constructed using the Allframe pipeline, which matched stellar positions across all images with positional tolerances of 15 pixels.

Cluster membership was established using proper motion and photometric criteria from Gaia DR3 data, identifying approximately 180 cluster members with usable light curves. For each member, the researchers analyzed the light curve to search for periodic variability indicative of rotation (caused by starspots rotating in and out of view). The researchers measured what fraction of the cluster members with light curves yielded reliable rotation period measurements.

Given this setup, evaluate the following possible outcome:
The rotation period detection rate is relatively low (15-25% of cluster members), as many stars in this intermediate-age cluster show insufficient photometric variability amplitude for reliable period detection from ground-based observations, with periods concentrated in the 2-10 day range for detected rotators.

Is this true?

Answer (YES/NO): NO